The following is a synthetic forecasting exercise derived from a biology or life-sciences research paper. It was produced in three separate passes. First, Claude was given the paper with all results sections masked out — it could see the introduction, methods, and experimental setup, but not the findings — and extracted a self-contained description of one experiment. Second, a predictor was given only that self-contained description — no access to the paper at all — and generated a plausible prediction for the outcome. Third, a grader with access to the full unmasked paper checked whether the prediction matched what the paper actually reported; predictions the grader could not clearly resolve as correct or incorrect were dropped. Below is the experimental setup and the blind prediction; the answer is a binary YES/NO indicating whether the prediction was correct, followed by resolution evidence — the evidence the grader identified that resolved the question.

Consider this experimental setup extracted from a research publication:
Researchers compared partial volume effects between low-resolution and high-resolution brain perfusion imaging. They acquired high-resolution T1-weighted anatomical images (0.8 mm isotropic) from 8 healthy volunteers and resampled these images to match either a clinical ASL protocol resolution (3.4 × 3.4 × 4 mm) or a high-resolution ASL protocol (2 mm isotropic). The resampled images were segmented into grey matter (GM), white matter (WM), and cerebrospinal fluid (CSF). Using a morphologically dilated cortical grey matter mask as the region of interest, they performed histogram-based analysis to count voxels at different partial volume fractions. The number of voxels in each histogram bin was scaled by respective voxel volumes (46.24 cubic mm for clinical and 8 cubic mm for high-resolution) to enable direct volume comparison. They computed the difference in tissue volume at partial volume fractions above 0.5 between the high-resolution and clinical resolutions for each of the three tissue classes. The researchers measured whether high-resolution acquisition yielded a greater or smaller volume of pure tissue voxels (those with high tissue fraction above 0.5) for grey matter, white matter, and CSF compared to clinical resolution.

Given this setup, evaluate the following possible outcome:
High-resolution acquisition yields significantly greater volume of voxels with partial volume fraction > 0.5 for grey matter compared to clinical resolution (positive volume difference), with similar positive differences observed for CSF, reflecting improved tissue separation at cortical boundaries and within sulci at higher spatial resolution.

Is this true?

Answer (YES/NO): YES